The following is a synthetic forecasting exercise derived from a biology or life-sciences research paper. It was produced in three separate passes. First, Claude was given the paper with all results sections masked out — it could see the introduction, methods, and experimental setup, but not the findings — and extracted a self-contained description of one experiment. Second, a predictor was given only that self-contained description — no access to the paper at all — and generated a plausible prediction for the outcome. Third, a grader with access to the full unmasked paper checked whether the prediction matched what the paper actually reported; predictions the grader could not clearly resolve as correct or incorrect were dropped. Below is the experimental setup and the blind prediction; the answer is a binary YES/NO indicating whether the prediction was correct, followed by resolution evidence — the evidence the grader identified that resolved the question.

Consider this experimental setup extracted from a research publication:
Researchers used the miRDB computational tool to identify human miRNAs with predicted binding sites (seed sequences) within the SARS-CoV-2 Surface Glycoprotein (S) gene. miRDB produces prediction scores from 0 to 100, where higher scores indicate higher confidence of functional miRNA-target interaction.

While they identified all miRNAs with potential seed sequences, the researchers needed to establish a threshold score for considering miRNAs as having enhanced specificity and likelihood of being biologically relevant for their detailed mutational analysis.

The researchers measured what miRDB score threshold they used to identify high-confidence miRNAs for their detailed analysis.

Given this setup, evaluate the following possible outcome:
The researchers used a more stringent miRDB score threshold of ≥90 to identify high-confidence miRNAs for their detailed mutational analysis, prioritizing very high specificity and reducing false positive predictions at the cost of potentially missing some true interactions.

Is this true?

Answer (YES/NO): NO